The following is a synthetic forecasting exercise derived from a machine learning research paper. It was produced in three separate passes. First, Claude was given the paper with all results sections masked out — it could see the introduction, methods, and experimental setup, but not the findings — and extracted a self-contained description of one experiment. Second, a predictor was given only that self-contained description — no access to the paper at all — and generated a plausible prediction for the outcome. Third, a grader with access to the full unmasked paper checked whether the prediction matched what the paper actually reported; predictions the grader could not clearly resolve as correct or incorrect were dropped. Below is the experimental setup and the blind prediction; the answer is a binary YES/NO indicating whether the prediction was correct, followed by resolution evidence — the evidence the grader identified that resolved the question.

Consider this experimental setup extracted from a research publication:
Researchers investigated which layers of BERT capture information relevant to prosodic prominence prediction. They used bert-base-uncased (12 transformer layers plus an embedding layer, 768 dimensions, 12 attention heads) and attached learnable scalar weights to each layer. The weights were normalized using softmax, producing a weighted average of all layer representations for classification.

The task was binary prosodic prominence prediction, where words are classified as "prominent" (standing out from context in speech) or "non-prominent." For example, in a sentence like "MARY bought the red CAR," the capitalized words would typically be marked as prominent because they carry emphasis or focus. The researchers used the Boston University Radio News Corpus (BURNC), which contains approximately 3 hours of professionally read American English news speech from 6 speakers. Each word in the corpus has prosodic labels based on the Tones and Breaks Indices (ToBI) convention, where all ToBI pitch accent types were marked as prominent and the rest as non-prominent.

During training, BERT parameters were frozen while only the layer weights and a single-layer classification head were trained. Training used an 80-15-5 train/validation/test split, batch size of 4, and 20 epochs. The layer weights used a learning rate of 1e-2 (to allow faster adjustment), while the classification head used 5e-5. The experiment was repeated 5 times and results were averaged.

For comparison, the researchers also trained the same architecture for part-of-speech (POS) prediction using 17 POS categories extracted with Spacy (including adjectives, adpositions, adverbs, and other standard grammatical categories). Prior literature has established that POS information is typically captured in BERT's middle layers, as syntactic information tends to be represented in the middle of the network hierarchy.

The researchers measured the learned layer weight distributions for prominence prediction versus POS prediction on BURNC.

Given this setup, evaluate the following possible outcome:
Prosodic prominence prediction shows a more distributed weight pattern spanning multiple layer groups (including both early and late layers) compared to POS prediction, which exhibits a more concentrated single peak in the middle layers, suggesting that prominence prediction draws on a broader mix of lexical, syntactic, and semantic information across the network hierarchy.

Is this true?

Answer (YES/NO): NO